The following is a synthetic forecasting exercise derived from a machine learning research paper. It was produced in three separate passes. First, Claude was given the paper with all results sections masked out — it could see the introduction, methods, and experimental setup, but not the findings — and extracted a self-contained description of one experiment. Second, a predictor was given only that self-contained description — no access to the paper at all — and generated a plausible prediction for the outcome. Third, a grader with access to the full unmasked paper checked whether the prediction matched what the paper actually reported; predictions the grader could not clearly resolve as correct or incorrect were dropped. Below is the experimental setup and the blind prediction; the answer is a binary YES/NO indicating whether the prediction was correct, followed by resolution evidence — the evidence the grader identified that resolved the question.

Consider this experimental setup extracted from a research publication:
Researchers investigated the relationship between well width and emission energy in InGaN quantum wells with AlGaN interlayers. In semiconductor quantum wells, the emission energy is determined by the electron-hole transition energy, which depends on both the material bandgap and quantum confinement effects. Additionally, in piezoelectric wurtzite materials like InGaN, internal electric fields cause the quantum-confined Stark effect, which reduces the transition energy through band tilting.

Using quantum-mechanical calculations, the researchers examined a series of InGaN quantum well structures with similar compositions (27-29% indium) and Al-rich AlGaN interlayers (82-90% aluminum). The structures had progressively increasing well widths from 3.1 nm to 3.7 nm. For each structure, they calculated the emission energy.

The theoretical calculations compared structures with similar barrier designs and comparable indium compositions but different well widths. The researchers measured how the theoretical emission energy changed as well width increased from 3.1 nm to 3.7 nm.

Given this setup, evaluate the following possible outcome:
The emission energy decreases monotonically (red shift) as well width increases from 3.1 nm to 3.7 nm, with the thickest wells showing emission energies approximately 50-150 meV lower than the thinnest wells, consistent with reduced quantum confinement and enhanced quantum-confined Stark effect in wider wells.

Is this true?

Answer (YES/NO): NO